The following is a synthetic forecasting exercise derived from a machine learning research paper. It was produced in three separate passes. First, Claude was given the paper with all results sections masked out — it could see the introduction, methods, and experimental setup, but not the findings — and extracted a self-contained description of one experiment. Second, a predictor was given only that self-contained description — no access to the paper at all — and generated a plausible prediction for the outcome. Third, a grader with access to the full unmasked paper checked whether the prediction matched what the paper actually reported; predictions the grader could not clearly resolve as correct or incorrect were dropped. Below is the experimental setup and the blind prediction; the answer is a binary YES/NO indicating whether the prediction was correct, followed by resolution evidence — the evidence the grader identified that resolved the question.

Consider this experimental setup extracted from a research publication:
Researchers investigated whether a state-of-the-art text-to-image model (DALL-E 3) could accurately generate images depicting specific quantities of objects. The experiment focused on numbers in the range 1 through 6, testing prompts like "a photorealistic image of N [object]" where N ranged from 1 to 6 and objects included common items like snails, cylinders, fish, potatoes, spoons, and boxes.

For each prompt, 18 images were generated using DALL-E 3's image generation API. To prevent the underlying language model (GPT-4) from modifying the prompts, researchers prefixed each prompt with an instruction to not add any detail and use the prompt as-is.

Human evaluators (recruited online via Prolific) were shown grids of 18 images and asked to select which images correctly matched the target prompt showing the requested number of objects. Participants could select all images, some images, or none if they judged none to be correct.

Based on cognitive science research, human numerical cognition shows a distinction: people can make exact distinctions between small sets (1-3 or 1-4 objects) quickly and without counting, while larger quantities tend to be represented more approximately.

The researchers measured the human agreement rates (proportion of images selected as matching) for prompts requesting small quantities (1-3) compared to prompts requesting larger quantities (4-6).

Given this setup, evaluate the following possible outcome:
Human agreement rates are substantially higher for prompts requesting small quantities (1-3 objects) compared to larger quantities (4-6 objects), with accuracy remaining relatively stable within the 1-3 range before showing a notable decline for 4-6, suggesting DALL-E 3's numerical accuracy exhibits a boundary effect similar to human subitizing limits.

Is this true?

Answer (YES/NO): YES